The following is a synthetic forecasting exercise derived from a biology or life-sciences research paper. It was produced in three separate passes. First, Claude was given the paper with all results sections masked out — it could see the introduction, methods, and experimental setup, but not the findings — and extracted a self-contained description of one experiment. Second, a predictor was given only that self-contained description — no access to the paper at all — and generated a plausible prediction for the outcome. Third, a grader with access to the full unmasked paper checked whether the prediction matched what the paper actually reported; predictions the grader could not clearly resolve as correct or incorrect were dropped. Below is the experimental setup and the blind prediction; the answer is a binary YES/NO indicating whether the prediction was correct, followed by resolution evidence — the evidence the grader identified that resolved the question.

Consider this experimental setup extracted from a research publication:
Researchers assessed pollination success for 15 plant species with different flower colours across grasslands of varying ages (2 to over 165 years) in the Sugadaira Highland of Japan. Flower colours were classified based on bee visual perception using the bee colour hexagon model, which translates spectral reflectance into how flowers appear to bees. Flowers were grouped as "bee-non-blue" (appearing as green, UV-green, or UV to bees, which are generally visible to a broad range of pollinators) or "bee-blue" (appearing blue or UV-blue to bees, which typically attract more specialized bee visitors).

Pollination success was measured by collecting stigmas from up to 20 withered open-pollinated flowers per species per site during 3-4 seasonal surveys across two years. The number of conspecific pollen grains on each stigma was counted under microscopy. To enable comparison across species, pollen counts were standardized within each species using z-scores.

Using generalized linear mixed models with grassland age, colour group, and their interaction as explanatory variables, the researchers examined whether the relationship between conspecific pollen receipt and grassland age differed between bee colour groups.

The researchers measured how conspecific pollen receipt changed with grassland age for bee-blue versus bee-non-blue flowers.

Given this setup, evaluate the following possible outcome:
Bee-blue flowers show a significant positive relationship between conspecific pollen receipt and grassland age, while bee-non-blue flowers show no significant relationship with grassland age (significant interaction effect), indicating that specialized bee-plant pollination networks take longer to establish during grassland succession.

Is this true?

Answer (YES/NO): NO